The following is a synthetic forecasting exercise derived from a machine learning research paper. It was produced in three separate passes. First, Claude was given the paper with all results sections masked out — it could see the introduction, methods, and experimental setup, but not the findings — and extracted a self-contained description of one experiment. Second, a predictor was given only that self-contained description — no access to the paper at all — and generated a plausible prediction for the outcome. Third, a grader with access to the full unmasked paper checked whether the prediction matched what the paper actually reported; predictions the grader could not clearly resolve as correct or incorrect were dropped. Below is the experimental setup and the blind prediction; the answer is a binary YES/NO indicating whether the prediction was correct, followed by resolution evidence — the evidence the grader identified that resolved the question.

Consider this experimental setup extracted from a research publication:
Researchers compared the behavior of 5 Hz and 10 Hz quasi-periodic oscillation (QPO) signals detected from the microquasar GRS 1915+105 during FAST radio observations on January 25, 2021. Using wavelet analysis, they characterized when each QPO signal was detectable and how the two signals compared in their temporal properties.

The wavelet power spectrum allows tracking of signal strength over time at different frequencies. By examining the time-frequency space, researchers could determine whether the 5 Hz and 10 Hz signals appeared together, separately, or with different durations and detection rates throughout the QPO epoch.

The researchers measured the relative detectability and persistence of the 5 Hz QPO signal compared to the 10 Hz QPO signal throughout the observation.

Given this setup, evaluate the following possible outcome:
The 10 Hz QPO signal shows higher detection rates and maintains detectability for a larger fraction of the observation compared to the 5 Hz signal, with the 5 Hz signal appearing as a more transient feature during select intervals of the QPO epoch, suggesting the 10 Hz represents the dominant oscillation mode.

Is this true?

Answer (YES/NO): NO